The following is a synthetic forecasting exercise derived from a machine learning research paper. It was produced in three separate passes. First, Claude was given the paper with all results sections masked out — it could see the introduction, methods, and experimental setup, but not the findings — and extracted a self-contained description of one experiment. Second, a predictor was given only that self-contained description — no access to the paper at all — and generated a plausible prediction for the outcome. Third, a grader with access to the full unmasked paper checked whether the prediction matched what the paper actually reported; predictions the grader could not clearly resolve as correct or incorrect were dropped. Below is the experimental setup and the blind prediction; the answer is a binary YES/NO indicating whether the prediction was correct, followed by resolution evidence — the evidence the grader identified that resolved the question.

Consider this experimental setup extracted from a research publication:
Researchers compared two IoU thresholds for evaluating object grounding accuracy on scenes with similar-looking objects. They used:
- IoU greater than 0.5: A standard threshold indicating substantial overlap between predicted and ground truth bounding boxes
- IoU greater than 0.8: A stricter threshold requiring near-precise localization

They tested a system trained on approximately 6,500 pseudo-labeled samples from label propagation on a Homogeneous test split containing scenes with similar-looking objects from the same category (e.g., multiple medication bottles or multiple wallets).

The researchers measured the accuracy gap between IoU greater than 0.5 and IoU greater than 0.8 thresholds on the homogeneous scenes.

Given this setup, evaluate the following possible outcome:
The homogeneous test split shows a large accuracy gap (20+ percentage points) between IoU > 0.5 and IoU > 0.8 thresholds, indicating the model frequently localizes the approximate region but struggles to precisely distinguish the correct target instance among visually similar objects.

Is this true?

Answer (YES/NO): NO